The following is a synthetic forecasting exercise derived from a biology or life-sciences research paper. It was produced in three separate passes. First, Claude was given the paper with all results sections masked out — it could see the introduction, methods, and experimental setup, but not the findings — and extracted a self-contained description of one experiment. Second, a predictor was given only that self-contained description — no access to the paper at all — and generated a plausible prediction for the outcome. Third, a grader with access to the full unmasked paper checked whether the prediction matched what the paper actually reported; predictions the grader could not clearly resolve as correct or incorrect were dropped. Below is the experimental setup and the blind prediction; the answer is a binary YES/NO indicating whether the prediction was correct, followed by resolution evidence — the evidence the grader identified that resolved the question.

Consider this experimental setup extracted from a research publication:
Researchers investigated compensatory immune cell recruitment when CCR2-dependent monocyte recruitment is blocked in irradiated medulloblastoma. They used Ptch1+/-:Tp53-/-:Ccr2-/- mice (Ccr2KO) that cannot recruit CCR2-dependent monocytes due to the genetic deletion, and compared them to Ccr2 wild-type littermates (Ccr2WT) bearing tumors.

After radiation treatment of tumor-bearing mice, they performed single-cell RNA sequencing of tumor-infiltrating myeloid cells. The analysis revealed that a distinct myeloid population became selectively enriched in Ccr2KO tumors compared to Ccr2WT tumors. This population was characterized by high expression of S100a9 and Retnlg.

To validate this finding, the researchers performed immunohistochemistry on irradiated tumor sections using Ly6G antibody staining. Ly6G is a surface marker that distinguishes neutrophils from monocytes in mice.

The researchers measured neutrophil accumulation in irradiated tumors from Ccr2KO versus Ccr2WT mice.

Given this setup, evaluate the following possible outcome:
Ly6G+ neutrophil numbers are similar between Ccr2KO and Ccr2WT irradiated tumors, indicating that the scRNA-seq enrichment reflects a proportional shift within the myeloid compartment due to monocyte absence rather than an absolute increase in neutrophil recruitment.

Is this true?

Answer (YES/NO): NO